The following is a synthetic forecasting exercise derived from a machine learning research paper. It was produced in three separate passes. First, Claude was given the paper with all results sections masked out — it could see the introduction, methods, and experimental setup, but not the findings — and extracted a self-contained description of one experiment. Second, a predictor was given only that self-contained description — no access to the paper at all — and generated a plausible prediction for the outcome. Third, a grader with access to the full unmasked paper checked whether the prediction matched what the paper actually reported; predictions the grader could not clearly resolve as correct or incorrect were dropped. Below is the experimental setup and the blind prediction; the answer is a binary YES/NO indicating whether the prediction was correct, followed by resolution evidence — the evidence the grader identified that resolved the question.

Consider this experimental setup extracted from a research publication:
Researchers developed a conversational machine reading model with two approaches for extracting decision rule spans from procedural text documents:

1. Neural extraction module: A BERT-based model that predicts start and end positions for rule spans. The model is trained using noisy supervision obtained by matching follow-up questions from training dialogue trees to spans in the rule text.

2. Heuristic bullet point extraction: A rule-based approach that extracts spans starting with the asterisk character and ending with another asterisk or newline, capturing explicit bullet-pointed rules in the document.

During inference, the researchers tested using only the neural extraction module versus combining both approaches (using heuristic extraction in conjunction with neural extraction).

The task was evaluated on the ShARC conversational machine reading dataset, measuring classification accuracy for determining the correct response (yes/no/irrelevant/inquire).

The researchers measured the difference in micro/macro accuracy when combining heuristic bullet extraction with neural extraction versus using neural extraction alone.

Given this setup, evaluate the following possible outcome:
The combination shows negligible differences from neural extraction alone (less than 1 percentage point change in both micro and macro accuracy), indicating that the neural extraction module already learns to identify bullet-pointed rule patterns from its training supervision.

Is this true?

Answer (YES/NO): NO